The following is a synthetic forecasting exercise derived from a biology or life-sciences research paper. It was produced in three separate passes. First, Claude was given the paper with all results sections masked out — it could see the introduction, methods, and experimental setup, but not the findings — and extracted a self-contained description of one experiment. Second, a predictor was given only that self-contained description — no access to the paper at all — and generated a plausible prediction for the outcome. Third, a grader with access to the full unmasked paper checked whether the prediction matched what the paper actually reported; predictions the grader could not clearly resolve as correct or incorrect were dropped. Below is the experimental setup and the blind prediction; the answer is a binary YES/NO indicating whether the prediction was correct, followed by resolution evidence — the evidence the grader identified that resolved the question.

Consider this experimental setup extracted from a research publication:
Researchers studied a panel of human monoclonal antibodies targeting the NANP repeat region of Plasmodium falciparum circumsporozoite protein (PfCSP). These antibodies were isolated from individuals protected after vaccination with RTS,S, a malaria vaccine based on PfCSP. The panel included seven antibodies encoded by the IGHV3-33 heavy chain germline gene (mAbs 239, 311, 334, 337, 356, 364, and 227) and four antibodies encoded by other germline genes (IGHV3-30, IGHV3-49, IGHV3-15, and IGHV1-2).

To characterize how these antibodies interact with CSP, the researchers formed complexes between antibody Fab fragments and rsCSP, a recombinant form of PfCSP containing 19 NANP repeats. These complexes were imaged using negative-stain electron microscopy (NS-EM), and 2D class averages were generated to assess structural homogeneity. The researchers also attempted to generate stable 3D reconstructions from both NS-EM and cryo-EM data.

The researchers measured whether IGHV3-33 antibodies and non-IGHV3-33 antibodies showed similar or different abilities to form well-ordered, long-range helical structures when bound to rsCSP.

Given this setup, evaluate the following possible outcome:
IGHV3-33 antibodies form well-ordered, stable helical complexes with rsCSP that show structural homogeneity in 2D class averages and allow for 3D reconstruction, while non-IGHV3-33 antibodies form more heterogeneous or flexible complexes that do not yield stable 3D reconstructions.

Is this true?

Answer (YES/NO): YES